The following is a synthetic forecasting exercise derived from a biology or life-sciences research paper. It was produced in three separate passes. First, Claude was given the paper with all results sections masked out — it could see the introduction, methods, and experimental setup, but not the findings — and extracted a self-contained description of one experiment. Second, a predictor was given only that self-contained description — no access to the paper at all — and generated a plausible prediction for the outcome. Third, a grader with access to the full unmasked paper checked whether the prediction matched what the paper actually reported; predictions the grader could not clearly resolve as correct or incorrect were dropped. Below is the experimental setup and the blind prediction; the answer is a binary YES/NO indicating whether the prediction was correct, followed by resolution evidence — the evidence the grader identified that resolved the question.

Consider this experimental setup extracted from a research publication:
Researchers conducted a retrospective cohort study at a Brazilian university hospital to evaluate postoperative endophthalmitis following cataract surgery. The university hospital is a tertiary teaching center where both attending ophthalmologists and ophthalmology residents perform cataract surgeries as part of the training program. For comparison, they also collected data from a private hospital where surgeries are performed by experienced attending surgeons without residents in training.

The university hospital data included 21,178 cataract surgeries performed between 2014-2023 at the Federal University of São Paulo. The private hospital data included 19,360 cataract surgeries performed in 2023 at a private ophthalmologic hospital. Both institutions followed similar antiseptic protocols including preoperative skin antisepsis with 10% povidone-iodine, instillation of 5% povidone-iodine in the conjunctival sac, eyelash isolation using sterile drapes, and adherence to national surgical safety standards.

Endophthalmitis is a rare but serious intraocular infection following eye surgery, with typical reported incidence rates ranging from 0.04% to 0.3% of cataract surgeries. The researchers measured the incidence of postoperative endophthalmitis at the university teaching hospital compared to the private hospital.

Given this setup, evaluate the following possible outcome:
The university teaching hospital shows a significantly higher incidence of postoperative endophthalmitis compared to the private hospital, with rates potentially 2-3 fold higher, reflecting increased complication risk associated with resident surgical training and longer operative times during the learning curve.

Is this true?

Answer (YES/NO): NO